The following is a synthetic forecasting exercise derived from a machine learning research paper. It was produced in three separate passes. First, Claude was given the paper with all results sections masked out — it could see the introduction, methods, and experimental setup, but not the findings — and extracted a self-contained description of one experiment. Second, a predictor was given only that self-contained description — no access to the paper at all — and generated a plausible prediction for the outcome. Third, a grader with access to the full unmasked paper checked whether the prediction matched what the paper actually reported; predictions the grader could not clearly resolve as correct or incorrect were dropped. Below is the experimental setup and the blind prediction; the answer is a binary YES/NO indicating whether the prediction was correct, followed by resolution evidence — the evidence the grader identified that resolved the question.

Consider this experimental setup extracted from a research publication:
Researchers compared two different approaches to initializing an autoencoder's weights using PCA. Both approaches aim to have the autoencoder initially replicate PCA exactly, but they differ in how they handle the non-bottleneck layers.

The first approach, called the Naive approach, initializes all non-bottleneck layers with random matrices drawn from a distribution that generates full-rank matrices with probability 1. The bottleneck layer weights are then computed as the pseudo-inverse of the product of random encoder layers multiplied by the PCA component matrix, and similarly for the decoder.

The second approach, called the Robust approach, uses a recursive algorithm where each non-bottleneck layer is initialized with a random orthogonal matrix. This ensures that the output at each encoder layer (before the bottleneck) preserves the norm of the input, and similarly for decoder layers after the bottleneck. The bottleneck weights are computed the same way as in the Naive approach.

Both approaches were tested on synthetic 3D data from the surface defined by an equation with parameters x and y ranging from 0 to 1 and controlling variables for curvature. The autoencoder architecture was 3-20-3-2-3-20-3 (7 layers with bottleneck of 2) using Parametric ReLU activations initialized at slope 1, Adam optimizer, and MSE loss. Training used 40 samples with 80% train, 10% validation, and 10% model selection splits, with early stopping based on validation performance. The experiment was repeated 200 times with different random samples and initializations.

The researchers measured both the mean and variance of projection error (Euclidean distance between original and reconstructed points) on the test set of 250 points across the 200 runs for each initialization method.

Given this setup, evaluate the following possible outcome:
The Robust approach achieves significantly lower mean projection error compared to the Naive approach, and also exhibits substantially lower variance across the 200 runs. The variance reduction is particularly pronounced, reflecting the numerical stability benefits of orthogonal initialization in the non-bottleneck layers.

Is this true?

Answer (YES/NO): YES